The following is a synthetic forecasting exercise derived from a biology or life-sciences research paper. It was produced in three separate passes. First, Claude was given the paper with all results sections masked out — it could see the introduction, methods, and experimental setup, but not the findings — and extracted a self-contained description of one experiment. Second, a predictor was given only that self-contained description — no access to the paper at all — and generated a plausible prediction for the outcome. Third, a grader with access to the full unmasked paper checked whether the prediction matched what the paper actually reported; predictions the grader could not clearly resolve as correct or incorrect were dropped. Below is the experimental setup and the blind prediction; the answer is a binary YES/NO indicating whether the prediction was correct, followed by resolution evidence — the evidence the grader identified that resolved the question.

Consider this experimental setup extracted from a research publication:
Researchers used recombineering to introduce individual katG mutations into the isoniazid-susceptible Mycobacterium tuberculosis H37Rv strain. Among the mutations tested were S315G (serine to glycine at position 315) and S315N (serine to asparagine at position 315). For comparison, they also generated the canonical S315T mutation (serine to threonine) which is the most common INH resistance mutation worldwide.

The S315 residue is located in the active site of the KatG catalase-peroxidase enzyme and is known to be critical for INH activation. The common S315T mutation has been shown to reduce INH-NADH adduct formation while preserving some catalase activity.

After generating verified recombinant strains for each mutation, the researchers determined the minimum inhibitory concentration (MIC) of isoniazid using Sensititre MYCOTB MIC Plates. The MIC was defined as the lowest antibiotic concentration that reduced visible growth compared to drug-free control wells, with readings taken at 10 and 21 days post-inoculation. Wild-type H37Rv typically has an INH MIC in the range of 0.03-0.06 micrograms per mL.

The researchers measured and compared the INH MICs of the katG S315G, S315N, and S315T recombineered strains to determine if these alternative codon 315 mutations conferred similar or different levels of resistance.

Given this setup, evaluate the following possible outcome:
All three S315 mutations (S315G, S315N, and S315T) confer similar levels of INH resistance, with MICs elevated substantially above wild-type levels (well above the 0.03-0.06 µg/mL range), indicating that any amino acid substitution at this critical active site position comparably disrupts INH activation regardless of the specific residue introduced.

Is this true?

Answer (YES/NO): NO